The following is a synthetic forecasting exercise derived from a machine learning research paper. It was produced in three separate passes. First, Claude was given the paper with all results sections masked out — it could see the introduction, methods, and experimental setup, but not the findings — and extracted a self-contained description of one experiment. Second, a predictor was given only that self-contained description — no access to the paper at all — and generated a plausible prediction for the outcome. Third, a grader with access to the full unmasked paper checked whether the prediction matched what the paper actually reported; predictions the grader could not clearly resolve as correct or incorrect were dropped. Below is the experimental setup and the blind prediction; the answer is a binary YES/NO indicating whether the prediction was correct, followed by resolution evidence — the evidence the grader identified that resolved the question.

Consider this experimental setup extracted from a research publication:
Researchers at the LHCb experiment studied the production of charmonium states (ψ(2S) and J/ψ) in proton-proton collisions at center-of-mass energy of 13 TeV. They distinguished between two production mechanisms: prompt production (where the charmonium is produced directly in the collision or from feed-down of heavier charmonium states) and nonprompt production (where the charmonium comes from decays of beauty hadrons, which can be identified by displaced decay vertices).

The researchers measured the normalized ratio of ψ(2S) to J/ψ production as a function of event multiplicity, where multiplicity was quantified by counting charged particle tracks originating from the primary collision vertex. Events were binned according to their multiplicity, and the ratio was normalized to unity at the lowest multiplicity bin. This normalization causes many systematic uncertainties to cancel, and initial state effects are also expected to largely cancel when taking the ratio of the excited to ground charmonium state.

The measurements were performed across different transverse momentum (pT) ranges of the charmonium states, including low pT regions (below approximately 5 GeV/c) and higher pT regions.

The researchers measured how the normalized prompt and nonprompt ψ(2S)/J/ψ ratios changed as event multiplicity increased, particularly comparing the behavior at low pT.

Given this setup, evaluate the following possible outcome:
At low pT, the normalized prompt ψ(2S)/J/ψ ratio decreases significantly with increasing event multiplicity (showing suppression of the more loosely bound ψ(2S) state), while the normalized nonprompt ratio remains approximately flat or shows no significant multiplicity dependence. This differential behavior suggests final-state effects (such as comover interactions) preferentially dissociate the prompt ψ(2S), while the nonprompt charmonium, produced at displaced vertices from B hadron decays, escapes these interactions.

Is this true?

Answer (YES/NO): YES